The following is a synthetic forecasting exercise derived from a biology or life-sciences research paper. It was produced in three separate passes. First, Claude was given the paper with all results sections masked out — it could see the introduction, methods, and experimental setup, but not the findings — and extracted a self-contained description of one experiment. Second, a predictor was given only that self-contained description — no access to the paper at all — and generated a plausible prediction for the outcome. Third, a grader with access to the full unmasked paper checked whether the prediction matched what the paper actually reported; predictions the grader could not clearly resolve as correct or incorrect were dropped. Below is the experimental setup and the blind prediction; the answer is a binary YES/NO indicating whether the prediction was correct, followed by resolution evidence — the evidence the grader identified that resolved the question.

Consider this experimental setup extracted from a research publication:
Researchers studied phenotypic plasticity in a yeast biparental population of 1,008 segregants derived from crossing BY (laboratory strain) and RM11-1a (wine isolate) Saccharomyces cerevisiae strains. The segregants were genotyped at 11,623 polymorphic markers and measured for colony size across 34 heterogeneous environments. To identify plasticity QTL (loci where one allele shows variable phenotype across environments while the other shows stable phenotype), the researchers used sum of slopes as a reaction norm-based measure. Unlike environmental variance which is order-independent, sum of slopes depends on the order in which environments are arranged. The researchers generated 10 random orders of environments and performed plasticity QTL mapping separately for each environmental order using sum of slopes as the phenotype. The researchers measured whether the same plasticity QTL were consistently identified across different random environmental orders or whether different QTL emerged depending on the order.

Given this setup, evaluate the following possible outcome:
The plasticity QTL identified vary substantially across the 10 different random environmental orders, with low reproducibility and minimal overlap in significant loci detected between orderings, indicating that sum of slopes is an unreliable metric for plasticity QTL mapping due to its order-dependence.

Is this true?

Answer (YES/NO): NO